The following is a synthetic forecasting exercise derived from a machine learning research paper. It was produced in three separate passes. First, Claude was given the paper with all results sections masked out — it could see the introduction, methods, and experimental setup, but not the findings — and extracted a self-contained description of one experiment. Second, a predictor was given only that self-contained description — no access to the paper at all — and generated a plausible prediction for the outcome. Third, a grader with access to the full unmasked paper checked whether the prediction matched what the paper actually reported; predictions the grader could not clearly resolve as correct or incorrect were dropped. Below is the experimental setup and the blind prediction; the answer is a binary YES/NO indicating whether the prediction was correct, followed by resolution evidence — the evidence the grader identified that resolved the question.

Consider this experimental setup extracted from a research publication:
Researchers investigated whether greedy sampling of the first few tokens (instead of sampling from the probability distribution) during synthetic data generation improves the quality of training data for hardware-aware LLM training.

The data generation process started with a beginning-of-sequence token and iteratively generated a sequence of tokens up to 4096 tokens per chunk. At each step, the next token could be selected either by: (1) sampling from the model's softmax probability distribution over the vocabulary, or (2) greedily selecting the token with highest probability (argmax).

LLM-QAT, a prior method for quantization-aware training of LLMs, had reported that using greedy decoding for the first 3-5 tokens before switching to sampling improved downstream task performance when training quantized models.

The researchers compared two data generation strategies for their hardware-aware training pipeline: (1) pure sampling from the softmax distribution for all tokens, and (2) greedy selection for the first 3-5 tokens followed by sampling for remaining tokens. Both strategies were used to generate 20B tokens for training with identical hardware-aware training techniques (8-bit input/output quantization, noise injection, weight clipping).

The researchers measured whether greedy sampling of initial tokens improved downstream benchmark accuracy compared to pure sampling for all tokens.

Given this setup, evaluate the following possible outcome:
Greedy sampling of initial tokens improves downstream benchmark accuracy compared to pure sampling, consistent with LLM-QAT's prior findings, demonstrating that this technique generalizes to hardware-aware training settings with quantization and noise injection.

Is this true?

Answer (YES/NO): NO